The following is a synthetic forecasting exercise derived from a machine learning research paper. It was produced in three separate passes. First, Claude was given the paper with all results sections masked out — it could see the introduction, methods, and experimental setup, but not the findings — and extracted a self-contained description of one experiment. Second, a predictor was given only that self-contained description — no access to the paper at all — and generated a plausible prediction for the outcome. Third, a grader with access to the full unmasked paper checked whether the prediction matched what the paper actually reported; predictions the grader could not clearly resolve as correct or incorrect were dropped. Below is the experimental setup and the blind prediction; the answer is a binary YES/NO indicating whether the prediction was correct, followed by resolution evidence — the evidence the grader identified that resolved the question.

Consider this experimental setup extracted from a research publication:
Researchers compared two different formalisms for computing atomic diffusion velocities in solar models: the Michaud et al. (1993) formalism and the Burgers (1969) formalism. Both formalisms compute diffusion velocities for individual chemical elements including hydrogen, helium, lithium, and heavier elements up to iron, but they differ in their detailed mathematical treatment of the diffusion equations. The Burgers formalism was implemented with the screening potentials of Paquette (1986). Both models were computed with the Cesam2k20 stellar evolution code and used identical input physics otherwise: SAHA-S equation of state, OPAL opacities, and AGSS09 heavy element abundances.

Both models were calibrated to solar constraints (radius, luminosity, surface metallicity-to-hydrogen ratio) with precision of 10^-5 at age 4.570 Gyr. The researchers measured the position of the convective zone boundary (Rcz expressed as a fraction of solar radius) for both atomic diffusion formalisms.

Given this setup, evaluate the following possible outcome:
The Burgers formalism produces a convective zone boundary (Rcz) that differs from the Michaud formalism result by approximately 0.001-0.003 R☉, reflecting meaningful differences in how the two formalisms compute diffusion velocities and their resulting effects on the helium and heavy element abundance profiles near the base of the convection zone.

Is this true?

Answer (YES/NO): NO